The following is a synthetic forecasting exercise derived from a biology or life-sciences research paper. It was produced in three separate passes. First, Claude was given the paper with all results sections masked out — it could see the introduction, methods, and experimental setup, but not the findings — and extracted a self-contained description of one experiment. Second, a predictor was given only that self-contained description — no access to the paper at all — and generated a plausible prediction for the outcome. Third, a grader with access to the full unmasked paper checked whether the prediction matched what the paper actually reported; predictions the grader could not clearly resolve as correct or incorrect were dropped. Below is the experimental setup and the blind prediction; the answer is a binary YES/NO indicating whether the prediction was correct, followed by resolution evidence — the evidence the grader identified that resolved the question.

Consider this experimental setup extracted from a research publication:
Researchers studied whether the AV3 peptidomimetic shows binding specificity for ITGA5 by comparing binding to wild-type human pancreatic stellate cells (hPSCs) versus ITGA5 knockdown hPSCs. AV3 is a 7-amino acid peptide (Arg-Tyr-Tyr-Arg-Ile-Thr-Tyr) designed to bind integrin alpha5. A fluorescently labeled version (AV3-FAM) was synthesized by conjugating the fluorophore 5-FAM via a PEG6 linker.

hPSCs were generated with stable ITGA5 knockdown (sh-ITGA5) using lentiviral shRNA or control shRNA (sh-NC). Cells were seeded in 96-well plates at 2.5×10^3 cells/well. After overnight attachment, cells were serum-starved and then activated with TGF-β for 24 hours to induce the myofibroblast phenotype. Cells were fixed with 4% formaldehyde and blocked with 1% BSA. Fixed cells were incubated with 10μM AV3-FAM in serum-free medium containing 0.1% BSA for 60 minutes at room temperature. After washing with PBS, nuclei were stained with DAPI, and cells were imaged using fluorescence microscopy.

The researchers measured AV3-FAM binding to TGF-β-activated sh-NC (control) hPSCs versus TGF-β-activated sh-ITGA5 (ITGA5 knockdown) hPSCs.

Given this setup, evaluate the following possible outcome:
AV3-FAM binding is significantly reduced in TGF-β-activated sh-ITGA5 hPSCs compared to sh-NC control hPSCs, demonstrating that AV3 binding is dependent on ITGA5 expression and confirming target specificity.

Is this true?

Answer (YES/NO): YES